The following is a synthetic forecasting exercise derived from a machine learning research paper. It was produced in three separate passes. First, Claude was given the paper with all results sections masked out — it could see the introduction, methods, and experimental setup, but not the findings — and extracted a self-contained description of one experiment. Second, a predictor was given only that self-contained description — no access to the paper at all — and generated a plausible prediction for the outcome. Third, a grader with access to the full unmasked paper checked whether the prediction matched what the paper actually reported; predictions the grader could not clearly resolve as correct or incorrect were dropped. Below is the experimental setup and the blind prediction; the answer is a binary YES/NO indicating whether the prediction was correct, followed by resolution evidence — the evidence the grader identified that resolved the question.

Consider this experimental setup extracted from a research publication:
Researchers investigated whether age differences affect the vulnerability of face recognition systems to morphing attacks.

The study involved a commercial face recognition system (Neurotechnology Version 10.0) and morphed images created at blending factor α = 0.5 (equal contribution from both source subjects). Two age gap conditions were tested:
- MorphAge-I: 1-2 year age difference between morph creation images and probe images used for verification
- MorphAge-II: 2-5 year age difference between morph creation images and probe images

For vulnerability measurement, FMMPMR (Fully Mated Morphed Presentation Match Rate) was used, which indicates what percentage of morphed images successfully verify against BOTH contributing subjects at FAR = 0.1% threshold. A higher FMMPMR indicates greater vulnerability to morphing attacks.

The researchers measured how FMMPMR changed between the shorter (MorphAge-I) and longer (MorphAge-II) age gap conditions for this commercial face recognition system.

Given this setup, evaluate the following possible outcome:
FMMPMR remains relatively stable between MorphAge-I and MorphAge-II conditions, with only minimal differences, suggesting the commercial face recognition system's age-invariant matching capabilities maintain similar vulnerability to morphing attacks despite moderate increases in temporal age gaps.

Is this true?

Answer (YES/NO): NO